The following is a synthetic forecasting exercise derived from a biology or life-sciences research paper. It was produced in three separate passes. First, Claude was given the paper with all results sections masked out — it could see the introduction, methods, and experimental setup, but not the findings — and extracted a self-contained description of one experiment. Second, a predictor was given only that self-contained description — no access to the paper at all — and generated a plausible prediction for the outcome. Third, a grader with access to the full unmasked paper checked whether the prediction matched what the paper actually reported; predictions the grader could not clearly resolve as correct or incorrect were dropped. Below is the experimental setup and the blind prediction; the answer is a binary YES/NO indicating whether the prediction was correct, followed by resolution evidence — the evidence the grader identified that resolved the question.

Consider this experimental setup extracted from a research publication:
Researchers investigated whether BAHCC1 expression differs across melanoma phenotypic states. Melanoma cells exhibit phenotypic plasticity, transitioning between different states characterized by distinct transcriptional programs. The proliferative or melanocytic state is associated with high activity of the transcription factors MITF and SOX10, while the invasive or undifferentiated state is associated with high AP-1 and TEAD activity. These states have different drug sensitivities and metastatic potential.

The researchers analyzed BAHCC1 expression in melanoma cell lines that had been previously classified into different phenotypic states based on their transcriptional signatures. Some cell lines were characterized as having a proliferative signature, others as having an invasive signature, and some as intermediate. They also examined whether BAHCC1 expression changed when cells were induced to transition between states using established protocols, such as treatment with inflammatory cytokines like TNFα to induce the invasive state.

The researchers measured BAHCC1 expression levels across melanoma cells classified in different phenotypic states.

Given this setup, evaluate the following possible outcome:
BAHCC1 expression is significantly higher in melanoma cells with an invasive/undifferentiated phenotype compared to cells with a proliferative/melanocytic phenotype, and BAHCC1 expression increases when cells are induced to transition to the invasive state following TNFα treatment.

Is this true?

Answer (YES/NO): NO